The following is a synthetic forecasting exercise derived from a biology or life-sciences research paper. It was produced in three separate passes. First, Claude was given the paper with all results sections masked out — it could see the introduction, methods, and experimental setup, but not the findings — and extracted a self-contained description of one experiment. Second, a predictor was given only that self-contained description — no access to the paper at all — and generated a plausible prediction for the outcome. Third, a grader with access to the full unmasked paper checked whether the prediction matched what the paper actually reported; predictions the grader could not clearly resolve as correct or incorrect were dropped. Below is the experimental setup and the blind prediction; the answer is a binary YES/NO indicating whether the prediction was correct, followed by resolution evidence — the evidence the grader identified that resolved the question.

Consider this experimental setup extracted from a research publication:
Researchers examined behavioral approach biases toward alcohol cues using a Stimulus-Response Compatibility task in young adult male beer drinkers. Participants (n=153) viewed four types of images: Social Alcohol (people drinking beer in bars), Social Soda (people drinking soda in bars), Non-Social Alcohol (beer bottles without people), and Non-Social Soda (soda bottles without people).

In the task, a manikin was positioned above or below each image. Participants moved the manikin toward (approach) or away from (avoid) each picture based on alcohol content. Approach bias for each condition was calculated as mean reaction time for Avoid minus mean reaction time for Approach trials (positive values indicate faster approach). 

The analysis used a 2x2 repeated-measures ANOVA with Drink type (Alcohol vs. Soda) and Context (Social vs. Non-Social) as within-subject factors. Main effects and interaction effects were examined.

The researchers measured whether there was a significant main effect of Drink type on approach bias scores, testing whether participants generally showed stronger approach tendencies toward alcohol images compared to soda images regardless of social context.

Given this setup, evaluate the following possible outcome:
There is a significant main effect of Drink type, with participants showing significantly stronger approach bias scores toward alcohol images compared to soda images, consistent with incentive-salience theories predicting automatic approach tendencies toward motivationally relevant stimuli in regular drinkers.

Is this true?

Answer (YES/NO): YES